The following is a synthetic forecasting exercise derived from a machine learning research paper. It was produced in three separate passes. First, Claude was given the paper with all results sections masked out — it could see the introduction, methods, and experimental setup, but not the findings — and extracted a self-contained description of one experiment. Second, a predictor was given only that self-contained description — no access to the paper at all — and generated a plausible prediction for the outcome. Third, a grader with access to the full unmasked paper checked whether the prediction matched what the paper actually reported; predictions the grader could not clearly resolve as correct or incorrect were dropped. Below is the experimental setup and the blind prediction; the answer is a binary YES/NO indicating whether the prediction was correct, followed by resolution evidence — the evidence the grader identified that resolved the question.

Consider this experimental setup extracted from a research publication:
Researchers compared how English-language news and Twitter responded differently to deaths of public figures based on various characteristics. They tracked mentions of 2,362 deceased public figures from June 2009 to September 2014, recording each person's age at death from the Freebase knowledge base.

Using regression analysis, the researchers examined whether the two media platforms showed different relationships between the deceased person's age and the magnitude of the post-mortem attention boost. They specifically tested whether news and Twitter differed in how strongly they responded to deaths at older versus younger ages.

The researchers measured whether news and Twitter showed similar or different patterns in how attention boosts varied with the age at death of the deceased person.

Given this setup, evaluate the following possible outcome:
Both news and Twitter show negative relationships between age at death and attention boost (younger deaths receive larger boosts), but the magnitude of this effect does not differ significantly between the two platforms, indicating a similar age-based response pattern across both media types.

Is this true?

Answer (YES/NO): NO